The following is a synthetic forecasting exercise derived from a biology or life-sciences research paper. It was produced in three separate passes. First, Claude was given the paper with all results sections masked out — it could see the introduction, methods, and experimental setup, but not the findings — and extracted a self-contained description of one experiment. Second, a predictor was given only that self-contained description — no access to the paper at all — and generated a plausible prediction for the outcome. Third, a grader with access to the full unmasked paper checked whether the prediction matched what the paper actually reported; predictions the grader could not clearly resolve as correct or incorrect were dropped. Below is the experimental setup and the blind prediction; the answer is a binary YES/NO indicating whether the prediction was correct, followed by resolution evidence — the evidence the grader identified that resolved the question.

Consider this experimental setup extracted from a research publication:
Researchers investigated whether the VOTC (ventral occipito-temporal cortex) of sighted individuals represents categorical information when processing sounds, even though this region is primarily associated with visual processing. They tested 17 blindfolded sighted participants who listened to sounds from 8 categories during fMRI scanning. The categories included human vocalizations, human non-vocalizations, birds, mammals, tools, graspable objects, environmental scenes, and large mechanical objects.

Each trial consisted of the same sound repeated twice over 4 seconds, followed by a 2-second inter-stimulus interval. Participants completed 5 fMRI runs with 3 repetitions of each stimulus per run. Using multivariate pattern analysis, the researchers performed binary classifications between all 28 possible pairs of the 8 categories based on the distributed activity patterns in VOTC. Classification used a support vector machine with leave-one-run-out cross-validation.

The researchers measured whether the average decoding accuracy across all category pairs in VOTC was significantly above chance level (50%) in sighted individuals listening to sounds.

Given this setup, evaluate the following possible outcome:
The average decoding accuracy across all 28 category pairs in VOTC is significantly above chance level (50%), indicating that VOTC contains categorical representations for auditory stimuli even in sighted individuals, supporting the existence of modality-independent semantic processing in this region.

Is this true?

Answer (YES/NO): YES